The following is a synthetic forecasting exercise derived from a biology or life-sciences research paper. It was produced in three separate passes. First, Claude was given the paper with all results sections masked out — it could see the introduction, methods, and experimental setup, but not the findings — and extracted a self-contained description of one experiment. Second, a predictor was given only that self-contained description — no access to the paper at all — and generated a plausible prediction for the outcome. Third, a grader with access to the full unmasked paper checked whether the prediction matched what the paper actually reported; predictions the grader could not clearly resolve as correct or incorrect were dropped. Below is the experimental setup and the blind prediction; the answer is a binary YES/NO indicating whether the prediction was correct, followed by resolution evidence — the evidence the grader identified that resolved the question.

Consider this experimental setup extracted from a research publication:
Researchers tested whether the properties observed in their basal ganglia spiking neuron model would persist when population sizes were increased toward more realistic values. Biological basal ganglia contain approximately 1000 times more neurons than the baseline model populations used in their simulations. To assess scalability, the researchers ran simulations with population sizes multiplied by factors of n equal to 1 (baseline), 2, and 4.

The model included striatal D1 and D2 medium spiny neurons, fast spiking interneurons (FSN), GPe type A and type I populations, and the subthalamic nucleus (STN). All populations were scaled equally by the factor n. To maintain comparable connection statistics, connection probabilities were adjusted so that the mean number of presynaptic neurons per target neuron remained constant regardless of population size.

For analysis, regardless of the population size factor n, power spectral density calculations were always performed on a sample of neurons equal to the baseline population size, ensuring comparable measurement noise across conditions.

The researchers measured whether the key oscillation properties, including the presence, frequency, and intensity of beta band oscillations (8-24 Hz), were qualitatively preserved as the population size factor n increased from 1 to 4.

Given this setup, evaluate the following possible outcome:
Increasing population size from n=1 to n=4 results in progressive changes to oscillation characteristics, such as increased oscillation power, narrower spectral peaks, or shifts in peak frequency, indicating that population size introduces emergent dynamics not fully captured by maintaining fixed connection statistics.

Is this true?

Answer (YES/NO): NO